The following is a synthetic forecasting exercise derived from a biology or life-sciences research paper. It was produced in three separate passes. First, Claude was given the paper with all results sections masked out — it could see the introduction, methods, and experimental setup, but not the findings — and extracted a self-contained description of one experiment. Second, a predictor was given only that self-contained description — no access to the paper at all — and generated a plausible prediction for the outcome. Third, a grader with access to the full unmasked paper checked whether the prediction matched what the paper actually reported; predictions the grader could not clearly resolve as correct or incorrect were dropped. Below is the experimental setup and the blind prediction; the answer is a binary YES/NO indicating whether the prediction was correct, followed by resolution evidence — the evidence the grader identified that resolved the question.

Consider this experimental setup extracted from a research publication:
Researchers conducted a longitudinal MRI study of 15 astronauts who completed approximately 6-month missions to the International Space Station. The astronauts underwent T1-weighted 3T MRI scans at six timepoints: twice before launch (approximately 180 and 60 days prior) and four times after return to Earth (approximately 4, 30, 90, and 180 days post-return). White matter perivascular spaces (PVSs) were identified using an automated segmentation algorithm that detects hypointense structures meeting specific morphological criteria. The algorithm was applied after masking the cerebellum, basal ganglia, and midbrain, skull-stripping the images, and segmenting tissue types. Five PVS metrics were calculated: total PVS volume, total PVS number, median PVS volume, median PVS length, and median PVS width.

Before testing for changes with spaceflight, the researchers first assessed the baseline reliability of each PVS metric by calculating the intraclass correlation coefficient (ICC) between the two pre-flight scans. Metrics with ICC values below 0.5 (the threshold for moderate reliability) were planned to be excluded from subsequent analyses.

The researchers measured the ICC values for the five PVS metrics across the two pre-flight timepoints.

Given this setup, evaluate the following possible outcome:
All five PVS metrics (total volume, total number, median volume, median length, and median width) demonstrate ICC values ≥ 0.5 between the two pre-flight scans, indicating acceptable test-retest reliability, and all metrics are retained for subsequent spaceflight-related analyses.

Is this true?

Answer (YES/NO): NO